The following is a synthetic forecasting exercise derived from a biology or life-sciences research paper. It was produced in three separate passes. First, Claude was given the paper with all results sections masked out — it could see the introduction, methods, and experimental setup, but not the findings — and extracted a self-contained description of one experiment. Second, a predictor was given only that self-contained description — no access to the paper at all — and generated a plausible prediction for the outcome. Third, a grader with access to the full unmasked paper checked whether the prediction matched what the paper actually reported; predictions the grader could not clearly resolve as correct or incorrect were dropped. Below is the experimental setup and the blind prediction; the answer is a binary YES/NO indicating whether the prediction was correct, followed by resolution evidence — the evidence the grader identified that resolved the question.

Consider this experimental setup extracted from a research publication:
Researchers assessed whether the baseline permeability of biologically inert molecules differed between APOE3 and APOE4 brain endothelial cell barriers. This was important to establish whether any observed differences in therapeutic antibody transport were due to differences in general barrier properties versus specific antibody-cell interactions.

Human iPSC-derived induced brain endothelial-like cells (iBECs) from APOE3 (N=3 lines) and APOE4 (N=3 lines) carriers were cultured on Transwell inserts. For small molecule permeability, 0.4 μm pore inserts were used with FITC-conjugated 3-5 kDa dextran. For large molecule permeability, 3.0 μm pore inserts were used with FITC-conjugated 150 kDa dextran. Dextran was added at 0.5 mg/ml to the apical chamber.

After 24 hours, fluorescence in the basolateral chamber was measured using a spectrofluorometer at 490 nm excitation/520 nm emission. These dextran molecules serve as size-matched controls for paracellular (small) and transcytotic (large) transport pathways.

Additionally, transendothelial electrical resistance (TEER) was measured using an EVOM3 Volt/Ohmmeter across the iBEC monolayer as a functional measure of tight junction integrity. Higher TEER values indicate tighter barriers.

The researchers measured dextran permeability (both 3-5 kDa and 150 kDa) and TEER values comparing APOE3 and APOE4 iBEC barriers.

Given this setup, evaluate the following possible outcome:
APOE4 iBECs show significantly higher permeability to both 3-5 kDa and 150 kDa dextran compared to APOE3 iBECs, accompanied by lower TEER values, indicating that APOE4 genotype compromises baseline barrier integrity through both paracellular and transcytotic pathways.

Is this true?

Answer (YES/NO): YES